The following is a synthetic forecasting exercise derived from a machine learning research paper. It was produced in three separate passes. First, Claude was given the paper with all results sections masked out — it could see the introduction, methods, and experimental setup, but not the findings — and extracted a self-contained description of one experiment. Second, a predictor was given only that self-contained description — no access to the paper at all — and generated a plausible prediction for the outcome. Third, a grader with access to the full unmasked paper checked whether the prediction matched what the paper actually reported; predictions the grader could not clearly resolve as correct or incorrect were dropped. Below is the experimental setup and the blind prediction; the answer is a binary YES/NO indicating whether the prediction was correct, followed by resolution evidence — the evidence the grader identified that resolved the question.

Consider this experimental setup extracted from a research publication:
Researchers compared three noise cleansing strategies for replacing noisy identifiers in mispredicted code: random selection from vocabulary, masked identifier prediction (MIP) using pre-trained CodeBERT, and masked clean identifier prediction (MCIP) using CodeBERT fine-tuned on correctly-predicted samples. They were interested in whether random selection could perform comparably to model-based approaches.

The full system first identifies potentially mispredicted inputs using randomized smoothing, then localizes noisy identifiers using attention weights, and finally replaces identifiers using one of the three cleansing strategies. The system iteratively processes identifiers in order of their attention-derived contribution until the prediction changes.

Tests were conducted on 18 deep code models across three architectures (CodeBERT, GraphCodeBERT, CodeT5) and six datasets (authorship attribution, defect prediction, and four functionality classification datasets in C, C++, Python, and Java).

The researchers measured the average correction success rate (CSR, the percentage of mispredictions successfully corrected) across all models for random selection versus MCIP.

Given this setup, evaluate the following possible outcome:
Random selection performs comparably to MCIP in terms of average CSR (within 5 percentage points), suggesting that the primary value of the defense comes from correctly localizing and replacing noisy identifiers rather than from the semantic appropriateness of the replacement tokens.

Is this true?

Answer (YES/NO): NO